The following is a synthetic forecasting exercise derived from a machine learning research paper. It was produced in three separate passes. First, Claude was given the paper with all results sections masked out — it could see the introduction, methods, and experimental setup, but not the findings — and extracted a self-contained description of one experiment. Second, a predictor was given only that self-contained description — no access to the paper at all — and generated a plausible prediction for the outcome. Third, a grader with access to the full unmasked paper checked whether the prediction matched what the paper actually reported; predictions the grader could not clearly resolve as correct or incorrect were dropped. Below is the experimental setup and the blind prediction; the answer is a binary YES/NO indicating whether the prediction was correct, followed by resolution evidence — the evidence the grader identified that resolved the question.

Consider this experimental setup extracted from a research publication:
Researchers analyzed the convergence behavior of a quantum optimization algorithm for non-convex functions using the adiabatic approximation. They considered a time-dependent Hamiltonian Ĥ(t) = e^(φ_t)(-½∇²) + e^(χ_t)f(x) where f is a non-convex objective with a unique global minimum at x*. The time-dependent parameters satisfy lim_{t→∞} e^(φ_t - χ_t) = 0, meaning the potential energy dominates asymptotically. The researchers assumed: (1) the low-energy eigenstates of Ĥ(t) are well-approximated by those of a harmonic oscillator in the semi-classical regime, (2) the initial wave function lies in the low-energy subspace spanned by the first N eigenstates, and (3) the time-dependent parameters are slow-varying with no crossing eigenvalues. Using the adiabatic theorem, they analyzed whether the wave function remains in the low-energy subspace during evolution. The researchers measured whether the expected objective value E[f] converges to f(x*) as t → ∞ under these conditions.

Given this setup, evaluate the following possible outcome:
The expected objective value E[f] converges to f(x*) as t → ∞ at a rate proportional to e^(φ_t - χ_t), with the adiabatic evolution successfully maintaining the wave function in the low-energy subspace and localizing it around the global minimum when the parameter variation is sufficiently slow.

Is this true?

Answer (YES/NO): NO